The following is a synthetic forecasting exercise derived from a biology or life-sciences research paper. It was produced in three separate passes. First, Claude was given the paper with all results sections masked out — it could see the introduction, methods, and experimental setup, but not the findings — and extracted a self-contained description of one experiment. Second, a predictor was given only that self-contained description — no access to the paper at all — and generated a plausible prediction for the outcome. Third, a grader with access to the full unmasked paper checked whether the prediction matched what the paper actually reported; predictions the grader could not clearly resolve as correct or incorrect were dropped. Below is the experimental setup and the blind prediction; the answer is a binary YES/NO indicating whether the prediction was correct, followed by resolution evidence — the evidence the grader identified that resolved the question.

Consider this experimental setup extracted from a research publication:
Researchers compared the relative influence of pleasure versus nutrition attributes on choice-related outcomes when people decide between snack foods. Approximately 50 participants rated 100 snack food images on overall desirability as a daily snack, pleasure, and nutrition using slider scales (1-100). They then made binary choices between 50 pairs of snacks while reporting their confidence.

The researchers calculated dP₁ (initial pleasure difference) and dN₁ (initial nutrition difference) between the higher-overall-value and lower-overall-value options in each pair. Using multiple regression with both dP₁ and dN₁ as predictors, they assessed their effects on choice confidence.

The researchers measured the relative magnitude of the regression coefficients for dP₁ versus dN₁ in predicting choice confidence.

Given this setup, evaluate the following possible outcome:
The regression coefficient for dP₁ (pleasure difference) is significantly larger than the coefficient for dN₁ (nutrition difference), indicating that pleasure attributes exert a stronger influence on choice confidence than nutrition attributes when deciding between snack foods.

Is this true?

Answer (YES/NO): YES